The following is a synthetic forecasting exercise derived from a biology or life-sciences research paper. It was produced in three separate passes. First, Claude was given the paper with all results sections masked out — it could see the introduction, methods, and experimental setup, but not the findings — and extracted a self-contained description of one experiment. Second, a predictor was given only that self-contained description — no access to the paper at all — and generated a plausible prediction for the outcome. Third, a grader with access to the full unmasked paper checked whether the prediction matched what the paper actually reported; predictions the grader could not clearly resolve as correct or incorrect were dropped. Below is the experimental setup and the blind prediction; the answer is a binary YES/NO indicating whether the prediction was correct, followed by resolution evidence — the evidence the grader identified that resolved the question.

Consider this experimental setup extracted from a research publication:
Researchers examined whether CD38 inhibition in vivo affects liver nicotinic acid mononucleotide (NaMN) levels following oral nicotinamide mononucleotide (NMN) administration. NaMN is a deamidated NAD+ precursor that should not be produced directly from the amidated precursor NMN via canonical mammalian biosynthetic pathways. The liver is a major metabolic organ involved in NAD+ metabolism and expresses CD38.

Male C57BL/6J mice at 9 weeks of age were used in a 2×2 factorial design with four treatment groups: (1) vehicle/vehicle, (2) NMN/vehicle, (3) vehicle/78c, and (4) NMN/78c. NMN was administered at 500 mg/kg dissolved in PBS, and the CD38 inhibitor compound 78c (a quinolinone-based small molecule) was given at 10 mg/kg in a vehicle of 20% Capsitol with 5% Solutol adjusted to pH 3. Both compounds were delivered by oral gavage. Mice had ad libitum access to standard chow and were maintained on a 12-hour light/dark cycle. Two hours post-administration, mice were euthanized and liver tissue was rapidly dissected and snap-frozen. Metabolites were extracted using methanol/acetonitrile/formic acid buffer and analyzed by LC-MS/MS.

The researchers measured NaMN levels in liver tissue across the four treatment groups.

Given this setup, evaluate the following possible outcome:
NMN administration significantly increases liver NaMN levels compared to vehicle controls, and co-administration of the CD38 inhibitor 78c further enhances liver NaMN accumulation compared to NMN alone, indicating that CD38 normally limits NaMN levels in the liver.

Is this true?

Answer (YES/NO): NO